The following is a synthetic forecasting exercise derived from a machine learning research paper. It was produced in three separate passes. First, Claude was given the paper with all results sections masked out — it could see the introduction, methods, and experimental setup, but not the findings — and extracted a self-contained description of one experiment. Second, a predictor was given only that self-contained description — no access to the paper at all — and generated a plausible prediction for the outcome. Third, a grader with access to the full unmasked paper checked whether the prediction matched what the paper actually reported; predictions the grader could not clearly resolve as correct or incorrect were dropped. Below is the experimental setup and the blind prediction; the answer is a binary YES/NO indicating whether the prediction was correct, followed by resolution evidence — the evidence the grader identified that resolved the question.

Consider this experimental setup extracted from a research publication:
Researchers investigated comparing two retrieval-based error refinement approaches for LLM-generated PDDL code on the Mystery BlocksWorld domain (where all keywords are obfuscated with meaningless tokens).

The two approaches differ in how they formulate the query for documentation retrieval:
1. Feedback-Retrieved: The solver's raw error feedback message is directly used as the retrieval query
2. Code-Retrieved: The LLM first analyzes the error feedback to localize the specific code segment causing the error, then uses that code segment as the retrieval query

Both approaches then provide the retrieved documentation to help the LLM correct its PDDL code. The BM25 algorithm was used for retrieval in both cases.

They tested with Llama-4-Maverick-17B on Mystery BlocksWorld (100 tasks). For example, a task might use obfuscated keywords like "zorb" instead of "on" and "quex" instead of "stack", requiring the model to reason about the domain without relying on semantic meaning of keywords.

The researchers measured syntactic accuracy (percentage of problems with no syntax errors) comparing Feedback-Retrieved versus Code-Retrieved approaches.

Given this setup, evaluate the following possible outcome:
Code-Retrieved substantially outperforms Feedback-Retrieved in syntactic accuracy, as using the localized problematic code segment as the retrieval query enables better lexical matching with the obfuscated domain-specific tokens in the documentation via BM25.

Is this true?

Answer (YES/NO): YES